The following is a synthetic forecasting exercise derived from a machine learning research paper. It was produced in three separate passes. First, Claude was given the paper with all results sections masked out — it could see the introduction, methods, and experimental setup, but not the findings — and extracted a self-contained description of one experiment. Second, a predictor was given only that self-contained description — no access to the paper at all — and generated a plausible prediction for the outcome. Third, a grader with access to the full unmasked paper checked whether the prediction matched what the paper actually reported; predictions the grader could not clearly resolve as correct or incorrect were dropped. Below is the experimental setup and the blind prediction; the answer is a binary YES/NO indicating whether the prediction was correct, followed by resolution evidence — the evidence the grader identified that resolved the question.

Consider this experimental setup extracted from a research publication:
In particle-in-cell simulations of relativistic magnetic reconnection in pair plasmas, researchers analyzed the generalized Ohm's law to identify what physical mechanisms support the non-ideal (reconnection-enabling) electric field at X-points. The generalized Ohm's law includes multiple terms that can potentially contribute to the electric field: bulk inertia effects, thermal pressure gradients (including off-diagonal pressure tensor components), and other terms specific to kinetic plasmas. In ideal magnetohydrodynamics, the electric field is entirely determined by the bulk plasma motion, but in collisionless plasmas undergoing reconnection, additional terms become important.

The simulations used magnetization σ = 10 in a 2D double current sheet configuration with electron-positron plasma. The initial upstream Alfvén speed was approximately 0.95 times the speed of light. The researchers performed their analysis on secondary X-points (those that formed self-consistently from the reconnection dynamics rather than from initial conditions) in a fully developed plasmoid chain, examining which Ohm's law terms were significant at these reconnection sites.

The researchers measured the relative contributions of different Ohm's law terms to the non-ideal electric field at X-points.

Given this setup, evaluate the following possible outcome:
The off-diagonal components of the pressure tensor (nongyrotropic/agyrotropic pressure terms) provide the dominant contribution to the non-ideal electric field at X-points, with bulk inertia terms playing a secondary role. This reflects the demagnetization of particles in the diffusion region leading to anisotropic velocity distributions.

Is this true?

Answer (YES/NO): NO